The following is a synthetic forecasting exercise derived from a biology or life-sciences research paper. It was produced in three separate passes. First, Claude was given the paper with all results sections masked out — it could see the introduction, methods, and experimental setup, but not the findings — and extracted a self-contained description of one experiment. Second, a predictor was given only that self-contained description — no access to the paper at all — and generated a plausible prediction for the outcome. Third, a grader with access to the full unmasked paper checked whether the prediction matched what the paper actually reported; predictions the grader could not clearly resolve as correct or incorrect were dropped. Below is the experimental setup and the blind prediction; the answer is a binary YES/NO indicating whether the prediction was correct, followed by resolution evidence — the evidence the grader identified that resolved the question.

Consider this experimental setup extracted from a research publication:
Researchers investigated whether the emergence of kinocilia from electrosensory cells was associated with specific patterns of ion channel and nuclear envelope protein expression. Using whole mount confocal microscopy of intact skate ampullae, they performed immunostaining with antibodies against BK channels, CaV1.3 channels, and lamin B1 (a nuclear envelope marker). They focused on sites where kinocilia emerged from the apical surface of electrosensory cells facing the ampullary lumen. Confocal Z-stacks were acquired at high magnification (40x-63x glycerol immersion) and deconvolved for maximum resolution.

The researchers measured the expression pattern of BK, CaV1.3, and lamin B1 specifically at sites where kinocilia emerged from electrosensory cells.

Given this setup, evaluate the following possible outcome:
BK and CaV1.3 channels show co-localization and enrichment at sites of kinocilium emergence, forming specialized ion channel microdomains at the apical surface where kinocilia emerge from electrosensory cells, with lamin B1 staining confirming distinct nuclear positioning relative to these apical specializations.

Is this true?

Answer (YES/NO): NO